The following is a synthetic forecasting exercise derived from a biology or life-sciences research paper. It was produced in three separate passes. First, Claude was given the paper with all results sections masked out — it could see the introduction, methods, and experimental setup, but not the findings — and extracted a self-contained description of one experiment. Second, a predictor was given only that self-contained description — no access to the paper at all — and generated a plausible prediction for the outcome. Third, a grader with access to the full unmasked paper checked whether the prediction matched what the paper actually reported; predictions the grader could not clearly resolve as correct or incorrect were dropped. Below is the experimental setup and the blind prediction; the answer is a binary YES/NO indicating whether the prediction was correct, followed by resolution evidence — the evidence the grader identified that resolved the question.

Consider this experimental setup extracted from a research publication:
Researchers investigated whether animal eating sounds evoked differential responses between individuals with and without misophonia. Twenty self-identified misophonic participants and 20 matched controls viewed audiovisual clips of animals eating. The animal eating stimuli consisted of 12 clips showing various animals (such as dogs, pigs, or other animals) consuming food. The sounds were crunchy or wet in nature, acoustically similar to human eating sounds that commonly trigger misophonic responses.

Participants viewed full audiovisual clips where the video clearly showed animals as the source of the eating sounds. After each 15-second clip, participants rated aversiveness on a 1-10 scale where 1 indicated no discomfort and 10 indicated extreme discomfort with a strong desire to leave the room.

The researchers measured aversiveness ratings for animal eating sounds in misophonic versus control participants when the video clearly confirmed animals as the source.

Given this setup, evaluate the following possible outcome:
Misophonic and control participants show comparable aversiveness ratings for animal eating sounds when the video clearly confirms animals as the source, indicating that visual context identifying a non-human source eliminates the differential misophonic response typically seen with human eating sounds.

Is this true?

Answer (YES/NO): NO